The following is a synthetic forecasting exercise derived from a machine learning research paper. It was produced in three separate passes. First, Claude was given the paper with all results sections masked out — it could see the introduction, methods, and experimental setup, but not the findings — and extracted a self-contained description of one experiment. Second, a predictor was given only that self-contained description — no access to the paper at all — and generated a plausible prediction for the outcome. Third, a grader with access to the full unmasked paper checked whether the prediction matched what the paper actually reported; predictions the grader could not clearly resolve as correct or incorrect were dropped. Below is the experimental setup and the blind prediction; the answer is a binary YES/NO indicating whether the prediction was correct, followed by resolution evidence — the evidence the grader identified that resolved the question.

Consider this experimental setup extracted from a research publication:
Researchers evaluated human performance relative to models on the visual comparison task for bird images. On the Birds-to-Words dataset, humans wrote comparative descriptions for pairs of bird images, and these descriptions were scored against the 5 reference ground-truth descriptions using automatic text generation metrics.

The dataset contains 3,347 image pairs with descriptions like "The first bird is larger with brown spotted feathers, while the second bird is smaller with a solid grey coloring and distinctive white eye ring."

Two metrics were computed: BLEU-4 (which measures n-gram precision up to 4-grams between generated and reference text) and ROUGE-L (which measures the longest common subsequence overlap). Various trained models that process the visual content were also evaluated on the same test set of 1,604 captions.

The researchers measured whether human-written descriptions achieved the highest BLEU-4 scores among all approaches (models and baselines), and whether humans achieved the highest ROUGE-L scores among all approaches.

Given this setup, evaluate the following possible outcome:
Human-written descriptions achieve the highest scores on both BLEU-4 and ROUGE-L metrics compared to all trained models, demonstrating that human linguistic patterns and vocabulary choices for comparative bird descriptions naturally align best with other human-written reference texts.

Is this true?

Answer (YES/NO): NO